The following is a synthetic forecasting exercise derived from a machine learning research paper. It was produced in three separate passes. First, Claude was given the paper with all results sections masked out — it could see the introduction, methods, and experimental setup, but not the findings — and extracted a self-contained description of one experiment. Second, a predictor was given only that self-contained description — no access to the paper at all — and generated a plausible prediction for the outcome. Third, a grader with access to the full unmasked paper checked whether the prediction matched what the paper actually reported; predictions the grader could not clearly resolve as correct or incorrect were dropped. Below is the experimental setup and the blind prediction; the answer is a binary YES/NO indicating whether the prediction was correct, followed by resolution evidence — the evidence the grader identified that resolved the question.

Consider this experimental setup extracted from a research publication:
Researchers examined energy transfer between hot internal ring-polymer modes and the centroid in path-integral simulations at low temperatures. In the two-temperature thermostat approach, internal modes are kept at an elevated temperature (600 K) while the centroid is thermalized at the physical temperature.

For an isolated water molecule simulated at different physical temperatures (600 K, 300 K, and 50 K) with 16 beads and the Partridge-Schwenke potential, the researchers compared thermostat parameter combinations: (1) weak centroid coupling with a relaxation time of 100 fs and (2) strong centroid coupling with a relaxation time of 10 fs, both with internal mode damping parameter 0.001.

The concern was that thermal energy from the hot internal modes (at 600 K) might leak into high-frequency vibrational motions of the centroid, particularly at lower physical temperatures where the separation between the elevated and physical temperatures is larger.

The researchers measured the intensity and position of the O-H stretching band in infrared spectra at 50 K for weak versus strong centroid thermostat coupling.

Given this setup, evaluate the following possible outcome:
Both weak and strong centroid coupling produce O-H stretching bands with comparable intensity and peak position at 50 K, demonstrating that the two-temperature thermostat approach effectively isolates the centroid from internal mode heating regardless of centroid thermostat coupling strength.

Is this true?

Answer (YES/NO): NO